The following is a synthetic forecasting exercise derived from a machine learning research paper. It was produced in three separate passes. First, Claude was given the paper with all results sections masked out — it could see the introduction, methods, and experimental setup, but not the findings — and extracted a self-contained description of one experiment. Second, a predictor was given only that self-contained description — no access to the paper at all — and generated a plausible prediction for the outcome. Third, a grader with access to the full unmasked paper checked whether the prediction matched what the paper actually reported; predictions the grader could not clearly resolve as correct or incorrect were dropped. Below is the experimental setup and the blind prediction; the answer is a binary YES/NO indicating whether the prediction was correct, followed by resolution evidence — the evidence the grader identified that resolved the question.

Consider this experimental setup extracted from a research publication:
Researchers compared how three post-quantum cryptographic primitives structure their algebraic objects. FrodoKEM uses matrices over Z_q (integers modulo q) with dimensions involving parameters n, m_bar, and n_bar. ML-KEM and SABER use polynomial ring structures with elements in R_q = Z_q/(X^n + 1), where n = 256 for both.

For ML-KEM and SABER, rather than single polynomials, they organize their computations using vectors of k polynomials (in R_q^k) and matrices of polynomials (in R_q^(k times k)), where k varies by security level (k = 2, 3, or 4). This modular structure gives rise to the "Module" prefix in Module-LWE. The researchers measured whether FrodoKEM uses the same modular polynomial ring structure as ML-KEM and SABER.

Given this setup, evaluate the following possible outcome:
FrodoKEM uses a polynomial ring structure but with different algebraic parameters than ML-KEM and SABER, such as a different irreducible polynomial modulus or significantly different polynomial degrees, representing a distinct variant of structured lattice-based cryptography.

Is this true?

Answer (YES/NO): NO